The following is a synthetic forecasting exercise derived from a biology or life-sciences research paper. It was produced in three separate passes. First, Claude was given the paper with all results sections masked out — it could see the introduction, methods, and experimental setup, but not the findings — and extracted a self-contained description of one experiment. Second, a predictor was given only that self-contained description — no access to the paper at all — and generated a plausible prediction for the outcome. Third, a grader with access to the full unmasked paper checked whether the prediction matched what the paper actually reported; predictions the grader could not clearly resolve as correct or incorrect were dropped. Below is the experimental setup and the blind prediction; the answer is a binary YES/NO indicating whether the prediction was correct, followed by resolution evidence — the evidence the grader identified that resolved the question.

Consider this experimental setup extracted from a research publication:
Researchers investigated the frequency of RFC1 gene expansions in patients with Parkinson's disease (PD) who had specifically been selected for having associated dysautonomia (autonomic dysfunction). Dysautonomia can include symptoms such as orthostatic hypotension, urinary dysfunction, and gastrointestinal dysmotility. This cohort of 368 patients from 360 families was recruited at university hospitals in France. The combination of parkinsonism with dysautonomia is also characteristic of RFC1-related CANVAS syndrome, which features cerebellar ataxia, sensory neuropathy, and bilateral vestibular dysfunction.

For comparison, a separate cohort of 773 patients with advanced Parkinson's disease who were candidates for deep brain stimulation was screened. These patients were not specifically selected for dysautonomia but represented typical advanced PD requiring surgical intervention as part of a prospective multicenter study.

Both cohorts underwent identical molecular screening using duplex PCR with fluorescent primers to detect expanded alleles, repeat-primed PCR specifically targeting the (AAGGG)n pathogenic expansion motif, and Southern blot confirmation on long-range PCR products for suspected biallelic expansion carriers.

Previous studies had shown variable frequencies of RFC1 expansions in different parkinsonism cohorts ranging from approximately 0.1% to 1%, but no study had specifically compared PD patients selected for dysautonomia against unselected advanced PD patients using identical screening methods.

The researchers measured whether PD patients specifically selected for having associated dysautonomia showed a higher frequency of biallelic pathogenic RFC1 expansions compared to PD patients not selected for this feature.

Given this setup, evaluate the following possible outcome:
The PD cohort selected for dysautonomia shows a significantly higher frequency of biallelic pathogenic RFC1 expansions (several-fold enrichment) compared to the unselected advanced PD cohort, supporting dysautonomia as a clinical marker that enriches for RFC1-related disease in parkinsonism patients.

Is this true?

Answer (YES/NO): NO